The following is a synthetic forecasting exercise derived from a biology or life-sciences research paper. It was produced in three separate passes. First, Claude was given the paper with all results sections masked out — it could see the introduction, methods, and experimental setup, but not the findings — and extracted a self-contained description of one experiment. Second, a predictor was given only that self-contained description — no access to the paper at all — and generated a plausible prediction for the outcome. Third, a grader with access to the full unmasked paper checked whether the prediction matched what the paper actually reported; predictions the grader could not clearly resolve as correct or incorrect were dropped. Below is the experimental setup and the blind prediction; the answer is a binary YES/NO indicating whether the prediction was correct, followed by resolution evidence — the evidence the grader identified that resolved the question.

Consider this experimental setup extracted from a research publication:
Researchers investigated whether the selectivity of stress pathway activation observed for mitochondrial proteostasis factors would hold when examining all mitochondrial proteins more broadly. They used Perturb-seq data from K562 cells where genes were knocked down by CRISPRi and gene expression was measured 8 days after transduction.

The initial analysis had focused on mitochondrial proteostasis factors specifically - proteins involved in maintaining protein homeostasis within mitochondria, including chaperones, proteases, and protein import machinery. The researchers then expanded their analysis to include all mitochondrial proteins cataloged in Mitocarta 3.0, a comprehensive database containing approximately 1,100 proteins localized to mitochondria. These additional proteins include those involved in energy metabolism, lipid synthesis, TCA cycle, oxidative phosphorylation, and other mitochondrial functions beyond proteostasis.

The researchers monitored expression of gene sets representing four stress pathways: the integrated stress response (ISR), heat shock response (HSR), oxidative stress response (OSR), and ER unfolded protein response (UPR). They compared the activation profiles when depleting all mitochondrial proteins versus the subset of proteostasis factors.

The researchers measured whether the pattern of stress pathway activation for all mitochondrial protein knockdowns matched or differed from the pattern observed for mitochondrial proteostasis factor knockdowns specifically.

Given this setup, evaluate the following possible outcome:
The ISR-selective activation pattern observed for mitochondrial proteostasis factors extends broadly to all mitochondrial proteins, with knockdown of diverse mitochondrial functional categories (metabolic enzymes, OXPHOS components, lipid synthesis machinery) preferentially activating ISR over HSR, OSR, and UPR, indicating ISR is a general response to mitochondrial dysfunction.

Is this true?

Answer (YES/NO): NO